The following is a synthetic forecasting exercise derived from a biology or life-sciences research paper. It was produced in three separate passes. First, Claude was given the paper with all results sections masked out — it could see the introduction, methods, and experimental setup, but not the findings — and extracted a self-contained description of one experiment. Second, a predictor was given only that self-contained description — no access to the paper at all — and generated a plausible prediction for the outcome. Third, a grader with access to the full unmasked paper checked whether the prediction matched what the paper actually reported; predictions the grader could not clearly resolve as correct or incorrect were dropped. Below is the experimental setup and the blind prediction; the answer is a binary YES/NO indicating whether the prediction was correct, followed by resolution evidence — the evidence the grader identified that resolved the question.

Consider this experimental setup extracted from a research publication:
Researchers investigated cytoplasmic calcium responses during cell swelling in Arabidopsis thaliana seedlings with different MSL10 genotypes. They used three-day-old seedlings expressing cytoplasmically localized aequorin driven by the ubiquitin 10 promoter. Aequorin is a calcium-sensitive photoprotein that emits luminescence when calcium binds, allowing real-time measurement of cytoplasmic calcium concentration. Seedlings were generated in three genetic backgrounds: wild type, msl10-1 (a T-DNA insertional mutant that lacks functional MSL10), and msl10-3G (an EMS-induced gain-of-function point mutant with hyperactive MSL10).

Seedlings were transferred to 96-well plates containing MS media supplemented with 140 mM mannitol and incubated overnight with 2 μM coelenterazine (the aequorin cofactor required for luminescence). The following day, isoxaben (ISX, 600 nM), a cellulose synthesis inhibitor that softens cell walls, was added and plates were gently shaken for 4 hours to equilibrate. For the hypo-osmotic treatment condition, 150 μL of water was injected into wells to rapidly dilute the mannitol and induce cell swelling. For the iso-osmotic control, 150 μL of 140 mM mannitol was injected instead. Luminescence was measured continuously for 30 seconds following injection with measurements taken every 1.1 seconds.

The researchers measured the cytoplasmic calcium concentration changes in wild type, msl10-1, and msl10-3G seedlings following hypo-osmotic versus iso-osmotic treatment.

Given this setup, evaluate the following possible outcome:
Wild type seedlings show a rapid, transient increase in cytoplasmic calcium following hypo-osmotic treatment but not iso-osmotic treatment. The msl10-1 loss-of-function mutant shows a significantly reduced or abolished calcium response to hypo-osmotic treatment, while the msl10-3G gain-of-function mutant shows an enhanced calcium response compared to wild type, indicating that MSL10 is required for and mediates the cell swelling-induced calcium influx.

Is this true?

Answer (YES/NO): YES